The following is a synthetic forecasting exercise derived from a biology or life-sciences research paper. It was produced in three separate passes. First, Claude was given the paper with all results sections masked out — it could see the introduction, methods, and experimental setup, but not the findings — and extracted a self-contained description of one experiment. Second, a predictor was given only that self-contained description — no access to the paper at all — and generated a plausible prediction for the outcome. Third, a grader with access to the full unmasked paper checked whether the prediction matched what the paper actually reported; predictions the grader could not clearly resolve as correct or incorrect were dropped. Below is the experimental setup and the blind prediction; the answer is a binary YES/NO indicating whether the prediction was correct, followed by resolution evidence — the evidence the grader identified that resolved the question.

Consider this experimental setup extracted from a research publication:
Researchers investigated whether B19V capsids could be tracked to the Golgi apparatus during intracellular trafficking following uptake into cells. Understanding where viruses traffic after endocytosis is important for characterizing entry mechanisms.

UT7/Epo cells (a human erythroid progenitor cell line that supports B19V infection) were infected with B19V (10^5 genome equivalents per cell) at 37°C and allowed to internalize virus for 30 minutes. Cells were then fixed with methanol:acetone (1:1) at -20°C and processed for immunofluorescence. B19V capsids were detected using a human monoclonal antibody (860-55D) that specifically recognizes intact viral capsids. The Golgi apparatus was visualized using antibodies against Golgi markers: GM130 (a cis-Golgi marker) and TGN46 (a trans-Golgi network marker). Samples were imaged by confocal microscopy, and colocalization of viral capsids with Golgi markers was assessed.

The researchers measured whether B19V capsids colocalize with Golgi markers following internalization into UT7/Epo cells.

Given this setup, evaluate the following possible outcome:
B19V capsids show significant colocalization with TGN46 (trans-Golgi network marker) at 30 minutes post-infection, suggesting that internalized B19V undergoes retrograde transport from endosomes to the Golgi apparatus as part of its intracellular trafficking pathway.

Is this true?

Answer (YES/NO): NO